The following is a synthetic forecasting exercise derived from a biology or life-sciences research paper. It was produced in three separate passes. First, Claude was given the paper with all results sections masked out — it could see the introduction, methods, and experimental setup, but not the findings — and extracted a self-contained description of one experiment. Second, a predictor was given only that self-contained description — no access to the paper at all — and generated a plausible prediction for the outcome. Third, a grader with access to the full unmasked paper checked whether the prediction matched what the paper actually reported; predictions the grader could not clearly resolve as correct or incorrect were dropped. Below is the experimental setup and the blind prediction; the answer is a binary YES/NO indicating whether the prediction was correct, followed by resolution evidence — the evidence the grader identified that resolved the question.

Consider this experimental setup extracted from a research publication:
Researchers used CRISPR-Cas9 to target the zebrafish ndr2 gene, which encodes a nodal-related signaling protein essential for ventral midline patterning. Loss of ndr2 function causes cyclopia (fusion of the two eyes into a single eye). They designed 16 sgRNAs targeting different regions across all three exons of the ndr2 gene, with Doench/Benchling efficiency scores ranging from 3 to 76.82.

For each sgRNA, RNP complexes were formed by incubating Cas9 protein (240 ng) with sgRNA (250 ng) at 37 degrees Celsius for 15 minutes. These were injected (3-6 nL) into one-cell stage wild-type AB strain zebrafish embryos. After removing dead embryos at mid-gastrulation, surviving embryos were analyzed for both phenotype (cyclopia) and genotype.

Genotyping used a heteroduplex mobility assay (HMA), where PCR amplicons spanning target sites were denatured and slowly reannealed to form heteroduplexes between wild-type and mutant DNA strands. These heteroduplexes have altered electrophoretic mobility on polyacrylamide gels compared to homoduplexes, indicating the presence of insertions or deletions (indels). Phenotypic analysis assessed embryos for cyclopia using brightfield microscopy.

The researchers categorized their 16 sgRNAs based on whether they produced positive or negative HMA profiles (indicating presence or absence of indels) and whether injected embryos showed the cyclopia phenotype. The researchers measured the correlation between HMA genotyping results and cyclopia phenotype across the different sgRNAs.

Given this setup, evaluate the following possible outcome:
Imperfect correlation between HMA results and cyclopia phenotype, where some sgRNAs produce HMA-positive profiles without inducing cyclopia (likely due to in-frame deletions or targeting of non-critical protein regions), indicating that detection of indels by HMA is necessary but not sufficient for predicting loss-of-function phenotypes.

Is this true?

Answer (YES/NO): NO